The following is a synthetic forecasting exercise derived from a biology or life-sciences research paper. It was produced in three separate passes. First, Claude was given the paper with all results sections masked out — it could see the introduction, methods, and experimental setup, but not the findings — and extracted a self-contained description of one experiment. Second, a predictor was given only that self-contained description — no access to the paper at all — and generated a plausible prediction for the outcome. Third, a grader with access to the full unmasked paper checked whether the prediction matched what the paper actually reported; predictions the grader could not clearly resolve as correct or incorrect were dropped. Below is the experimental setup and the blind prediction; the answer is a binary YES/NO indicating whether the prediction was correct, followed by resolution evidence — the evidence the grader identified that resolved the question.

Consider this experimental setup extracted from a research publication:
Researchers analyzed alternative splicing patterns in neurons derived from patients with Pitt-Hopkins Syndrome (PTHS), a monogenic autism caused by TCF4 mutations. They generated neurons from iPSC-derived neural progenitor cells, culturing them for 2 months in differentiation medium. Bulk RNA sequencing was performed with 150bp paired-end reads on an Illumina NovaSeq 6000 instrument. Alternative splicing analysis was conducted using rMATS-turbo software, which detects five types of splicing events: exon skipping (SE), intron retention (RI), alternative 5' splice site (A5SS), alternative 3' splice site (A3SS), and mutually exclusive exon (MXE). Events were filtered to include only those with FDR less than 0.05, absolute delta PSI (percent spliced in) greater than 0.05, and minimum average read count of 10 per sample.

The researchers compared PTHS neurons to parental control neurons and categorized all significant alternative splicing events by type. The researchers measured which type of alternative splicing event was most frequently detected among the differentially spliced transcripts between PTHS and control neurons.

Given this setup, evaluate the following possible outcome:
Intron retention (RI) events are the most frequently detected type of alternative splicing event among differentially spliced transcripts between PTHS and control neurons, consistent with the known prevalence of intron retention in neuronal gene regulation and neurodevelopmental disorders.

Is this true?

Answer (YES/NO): NO